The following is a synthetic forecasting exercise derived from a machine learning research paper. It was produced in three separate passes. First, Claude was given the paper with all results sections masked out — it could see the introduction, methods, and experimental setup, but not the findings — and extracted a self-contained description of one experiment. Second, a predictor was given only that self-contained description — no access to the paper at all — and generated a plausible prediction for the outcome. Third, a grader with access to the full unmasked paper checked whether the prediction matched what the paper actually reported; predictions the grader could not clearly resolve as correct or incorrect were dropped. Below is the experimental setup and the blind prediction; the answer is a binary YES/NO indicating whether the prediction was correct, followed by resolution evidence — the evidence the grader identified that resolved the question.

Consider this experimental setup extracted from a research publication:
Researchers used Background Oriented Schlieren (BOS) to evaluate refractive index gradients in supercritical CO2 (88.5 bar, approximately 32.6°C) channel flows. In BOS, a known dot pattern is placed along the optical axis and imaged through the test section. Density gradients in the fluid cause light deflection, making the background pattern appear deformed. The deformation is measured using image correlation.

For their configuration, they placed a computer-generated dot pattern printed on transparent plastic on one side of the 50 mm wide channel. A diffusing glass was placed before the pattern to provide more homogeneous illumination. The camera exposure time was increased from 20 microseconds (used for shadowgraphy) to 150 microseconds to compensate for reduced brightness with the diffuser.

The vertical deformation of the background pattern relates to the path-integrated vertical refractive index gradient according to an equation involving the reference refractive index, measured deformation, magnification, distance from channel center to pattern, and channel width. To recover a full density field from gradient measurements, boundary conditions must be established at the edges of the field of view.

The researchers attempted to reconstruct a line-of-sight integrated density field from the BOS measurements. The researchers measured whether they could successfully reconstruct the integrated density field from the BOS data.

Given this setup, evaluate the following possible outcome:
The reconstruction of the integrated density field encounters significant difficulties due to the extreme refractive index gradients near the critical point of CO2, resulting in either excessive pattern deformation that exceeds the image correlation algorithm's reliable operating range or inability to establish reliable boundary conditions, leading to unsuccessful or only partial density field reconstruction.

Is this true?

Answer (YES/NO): YES